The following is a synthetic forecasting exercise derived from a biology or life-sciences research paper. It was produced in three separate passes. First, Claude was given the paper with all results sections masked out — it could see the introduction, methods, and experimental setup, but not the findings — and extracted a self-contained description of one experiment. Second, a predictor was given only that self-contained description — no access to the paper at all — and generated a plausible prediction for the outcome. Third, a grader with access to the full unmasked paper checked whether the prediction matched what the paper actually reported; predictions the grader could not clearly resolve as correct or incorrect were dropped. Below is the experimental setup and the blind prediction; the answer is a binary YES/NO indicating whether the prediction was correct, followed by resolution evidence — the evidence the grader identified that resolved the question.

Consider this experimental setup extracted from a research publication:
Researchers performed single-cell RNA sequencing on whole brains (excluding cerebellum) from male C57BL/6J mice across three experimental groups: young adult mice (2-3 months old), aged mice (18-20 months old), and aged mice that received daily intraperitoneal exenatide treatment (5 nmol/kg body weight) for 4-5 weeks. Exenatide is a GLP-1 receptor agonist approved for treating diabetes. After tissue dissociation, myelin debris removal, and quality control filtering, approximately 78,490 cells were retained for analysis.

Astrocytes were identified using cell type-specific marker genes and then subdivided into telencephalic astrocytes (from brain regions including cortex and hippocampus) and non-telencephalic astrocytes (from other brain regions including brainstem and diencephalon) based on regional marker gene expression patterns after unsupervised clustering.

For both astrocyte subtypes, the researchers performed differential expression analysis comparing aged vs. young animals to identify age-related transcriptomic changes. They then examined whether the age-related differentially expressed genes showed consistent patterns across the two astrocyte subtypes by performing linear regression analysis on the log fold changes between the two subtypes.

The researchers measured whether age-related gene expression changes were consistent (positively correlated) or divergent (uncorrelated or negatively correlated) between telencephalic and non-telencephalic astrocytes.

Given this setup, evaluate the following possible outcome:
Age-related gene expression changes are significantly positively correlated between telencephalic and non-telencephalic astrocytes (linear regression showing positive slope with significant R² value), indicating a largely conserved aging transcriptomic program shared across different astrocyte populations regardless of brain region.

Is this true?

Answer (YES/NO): YES